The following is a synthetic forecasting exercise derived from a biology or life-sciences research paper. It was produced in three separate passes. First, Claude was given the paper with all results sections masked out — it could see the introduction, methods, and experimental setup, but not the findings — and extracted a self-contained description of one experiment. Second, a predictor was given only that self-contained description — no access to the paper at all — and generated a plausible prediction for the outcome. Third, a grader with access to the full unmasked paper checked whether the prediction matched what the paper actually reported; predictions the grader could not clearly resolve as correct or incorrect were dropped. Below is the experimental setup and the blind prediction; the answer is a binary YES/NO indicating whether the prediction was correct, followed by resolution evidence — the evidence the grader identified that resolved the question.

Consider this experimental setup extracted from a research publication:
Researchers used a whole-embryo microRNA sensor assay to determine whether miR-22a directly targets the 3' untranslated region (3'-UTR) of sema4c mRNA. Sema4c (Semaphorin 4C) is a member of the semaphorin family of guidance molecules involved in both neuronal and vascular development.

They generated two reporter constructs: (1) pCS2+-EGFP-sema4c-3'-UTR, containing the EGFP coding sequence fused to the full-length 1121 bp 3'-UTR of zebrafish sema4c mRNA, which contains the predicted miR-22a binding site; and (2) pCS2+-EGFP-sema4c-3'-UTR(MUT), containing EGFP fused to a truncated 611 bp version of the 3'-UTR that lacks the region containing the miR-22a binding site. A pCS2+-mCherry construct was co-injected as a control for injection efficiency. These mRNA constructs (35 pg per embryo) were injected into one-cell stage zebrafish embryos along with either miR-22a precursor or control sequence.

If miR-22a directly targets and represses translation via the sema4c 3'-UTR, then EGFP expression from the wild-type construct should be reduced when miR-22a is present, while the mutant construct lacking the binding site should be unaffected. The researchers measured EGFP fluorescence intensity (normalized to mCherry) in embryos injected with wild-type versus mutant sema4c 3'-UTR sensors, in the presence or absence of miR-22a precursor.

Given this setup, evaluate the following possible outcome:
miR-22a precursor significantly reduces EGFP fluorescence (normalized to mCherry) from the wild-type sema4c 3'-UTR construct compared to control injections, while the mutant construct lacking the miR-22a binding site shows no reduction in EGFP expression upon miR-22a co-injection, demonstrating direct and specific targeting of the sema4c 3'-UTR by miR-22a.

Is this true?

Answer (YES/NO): YES